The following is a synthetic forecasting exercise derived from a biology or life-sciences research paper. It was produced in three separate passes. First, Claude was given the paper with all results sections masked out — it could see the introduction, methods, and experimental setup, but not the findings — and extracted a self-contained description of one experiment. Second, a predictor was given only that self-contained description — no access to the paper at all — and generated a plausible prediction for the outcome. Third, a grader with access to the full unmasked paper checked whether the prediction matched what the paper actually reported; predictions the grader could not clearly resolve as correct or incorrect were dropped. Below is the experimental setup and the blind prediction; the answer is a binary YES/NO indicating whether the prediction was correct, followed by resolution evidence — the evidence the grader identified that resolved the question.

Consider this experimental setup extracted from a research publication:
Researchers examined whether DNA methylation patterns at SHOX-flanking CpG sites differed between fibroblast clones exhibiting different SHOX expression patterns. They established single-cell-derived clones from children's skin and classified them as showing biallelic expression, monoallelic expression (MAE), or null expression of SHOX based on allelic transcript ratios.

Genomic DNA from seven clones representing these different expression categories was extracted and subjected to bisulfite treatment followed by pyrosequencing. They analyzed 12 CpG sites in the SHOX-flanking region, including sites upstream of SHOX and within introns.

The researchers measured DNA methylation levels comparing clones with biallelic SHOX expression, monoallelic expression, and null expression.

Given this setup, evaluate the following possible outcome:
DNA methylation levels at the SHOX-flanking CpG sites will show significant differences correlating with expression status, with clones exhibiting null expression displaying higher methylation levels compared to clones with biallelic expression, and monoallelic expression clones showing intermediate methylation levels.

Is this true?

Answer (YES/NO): NO